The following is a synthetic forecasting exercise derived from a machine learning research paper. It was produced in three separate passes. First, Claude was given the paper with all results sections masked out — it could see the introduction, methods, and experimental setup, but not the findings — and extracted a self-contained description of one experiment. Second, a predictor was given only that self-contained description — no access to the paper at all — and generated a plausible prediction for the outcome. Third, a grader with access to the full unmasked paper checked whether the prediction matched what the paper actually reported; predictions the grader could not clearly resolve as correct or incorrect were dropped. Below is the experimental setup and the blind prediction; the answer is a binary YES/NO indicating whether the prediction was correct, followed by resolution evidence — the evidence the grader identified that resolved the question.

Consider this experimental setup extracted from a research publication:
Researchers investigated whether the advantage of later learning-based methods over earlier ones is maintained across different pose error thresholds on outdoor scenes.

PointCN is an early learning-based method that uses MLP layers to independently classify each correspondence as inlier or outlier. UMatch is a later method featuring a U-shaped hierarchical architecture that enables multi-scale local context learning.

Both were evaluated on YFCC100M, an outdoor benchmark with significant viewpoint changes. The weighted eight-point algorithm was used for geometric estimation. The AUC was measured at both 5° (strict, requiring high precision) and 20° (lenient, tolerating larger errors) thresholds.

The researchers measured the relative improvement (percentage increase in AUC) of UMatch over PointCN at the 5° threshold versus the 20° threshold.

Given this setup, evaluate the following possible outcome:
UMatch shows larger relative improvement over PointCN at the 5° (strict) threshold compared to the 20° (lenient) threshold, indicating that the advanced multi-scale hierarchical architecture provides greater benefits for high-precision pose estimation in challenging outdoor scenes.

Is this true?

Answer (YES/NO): YES